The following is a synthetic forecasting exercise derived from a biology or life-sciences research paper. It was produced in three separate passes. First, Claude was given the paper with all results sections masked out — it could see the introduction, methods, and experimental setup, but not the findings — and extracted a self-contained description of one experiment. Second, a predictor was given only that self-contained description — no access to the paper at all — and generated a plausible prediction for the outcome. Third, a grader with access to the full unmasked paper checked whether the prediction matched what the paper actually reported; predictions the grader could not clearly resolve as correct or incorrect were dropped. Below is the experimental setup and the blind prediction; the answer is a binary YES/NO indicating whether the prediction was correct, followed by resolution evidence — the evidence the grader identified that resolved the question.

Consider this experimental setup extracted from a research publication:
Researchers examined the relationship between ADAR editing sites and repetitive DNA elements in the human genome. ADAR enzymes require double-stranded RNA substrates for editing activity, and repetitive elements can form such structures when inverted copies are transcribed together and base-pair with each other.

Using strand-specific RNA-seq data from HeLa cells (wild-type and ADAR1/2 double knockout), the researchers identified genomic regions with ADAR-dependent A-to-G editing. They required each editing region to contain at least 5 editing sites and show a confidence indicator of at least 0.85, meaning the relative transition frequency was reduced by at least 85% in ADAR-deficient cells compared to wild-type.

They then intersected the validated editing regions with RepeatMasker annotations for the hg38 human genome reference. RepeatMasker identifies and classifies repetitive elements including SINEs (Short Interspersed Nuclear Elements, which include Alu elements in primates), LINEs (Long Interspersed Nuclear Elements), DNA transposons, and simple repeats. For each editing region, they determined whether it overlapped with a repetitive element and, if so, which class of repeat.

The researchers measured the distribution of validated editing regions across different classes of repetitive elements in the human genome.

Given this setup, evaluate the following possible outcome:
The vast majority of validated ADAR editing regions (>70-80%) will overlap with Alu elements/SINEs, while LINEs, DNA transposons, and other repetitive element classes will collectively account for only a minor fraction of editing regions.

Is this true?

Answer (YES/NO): YES